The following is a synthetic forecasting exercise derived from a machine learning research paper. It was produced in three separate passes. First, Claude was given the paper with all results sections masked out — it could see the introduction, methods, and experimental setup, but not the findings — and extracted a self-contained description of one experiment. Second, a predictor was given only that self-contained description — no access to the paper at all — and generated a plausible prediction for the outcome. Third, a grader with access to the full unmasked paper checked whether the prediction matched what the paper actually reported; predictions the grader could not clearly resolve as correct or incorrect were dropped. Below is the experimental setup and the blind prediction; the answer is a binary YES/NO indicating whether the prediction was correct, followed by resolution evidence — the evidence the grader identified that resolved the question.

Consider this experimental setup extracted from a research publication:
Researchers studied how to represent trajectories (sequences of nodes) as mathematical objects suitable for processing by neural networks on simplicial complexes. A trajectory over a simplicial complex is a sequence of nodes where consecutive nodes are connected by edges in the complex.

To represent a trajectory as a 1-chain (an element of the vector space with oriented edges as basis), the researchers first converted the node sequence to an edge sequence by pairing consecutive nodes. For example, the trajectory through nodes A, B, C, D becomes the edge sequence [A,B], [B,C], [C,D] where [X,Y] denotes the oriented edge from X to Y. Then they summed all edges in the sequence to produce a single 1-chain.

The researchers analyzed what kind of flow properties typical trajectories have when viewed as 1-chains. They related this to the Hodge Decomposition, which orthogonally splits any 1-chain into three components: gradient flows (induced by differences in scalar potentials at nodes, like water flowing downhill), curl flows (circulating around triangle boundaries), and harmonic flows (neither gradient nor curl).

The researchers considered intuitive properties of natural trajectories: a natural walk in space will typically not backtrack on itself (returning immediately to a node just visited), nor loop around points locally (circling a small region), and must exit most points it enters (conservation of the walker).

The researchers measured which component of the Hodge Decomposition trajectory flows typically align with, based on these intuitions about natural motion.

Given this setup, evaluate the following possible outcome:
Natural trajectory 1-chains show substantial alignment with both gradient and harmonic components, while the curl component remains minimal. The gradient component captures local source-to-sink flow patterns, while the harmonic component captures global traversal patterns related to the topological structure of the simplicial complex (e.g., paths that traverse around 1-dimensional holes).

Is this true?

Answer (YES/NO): NO